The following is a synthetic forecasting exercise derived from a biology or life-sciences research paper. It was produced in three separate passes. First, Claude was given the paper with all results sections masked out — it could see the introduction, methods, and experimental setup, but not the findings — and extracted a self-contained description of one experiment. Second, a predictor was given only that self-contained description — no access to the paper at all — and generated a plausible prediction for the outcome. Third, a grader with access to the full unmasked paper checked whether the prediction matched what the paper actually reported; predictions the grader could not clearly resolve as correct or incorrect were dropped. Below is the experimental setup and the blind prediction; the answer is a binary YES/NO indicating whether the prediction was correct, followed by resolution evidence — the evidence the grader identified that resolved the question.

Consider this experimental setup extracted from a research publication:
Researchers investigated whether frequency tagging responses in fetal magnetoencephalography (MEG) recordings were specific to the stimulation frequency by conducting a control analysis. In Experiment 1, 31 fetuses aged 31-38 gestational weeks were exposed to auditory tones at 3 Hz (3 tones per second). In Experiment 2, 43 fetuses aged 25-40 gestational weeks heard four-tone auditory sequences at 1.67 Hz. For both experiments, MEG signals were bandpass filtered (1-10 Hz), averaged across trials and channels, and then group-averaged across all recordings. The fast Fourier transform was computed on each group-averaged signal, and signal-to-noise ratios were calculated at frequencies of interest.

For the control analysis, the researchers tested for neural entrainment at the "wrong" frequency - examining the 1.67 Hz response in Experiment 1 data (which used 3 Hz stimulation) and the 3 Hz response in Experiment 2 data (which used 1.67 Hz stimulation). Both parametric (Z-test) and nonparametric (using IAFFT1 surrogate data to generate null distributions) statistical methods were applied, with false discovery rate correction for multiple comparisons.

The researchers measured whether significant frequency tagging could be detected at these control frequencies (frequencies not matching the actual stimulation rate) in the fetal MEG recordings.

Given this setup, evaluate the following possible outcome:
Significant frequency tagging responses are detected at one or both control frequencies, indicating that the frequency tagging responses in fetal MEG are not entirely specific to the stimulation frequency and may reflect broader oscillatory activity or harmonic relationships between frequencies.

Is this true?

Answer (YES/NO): NO